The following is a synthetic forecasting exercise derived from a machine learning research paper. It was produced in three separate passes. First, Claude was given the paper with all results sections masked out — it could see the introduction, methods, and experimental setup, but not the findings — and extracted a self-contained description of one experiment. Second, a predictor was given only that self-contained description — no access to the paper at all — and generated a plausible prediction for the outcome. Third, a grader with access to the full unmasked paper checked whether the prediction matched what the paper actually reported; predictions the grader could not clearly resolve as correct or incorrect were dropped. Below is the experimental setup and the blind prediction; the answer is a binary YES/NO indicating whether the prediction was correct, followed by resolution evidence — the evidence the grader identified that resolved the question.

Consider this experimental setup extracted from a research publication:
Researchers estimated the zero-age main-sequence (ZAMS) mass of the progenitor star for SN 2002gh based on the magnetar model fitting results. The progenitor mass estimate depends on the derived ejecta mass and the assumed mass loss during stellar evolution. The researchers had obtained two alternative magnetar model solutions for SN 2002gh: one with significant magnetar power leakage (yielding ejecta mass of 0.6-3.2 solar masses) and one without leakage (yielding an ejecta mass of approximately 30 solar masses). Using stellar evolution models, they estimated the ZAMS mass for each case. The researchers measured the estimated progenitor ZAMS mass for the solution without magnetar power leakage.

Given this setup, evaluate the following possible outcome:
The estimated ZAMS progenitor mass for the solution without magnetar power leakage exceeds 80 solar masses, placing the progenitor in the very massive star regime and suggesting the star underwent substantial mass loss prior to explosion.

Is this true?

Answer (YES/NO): YES